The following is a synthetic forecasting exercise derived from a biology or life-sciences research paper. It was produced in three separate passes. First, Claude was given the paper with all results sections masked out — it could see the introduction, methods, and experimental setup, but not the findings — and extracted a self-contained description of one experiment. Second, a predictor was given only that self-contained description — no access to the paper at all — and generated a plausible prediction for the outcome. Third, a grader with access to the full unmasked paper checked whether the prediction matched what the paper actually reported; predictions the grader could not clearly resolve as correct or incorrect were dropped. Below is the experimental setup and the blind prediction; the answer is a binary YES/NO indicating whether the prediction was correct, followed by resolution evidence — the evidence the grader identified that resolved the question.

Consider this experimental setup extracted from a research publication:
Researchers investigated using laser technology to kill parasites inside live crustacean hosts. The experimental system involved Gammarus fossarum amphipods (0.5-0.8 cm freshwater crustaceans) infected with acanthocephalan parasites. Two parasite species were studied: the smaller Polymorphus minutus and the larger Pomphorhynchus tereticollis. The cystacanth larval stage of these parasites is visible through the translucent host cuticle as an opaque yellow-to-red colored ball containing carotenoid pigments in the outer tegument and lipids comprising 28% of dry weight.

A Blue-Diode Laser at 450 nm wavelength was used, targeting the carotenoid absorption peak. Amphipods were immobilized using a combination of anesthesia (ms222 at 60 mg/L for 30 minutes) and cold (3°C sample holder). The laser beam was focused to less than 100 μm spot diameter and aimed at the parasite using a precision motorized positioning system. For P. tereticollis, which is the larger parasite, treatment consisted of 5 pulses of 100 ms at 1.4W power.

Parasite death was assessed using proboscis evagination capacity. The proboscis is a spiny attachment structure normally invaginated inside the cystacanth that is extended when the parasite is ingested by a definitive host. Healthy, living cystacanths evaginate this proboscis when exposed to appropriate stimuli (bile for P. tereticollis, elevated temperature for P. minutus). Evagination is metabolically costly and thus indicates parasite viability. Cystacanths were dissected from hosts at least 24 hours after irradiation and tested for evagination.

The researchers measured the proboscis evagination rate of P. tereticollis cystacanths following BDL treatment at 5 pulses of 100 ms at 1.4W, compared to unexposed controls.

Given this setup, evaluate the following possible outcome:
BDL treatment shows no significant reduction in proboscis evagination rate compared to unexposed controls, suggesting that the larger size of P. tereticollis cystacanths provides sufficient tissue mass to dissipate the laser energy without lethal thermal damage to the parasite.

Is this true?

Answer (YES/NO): NO